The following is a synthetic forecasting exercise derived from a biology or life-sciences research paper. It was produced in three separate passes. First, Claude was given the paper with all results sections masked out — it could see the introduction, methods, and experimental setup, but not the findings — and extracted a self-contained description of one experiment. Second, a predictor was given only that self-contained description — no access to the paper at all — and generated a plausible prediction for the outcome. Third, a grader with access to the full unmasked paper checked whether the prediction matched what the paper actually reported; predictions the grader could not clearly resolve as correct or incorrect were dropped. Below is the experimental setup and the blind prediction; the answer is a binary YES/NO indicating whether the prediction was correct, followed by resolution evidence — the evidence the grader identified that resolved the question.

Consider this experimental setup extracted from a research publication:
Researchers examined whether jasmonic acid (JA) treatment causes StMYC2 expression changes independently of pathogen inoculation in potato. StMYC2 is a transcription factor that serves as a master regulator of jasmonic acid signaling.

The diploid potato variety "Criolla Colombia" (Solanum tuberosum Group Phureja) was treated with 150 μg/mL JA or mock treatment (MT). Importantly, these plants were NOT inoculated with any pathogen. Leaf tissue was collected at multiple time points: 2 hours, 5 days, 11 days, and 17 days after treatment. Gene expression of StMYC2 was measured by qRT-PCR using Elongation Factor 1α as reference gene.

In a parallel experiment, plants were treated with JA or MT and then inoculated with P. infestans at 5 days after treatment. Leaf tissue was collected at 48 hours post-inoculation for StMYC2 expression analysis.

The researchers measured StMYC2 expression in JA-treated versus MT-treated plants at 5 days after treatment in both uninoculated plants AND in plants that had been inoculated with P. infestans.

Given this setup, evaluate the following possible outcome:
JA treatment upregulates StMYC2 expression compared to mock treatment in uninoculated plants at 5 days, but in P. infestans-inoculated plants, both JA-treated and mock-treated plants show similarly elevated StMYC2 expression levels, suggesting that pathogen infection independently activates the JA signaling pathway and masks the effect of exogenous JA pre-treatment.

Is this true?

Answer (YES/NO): NO